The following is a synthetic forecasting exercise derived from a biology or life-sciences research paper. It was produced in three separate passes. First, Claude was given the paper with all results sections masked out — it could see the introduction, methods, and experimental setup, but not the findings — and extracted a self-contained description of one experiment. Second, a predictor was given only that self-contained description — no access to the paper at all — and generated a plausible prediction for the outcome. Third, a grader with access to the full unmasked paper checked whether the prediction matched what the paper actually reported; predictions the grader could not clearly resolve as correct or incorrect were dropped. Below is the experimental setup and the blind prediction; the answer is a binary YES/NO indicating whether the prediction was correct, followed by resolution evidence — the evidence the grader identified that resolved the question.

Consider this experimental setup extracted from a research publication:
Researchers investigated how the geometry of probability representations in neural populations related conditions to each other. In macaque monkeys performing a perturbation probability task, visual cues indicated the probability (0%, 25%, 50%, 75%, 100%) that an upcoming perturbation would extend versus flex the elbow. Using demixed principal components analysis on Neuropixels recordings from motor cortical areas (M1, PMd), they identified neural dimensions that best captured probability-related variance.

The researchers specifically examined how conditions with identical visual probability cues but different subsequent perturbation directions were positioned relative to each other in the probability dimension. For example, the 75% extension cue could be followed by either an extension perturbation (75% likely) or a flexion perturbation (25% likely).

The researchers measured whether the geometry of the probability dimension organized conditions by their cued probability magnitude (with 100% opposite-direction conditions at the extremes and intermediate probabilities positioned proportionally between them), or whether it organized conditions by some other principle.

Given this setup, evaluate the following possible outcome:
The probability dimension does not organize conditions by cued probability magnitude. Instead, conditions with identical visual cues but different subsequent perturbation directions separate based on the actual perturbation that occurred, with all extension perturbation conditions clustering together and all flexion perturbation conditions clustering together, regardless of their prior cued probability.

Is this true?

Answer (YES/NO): NO